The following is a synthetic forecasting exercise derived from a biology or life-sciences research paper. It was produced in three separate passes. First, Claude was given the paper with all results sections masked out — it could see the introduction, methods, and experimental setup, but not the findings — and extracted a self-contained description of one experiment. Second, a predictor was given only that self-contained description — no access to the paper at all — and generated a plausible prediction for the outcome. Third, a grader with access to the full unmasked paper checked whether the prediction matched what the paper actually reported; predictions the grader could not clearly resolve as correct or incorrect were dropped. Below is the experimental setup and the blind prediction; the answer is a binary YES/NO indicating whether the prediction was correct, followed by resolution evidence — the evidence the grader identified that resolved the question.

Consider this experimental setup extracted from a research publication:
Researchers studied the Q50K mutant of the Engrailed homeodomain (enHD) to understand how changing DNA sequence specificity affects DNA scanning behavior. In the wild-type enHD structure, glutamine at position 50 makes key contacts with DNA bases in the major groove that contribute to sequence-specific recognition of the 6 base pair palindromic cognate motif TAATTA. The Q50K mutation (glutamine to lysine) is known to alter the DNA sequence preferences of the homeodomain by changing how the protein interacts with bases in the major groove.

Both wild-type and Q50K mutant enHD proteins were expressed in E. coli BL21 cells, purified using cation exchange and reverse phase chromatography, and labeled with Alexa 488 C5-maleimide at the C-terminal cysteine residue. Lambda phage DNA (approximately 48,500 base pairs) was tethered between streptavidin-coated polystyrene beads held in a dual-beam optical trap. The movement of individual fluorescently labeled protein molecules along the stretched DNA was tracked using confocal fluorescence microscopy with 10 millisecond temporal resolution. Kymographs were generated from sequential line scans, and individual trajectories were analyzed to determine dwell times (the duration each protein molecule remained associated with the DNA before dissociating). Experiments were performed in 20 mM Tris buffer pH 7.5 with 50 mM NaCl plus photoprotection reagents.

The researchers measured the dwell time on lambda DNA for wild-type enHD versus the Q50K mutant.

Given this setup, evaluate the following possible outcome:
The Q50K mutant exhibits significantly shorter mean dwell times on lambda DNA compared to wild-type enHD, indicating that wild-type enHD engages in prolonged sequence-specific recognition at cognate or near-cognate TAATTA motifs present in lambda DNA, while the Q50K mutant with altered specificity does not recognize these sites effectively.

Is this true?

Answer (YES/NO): NO